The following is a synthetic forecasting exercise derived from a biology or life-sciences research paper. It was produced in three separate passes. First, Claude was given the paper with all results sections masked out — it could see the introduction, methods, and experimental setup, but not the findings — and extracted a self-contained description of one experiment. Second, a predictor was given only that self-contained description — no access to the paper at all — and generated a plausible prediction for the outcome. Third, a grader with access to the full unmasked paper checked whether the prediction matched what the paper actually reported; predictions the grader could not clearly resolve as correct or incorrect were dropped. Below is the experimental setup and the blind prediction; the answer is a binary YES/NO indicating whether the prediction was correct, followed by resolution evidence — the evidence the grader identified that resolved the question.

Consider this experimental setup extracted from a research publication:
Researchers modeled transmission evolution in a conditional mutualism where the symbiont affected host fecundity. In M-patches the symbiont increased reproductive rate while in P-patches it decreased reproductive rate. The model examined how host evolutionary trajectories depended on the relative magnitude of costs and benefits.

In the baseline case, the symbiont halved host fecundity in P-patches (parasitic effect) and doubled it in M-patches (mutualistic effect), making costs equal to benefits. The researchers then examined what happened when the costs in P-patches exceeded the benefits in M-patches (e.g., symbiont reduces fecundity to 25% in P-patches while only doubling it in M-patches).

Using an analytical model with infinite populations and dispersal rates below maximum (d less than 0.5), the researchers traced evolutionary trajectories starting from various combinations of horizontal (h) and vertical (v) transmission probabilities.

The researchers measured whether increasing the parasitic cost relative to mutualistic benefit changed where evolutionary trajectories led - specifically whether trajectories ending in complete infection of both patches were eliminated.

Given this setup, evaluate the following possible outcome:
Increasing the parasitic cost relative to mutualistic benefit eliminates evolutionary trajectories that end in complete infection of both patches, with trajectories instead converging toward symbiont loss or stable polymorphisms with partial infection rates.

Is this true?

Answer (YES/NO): NO